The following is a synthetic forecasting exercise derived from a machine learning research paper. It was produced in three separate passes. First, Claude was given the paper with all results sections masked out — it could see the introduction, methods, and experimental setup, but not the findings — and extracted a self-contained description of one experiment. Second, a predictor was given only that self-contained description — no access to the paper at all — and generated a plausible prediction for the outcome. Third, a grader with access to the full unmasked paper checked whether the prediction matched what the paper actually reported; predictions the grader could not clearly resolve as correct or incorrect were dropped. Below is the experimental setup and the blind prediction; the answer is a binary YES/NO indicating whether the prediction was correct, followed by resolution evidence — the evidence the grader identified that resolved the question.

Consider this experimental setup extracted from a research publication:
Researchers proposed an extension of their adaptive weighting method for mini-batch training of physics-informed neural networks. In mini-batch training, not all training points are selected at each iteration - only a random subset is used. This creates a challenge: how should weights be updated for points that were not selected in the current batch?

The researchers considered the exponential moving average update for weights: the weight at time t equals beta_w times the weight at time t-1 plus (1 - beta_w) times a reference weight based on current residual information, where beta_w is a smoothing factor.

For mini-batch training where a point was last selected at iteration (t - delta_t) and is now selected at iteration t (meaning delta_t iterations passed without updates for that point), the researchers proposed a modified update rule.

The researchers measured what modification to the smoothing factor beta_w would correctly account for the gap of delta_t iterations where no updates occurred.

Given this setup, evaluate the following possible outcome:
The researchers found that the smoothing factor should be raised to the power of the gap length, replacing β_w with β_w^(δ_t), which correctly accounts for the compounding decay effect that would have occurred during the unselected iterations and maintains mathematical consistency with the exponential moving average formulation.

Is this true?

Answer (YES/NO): YES